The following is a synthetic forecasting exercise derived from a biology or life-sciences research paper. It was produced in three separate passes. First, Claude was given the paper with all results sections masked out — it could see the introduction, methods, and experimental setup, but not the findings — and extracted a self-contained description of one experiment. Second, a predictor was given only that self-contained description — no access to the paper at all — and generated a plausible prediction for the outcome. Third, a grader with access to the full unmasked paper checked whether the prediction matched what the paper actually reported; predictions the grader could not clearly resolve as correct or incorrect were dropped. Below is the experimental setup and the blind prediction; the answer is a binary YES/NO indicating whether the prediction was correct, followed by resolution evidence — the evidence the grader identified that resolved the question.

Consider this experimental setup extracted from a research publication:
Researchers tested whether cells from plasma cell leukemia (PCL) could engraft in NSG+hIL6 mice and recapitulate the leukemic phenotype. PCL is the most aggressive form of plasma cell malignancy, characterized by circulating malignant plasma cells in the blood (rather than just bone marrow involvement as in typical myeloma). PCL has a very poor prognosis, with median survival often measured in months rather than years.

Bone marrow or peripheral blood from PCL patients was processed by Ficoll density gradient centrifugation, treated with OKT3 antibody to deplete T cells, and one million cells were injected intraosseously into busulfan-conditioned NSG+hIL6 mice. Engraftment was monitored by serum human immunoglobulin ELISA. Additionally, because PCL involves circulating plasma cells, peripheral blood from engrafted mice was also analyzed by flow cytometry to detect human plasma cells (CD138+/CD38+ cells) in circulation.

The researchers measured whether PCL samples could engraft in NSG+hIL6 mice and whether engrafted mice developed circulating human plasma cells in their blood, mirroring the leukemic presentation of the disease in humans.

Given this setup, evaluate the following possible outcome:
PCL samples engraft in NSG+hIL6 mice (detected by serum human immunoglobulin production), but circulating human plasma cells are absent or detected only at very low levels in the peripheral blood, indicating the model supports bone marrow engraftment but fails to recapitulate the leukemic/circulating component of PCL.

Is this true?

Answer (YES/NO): NO